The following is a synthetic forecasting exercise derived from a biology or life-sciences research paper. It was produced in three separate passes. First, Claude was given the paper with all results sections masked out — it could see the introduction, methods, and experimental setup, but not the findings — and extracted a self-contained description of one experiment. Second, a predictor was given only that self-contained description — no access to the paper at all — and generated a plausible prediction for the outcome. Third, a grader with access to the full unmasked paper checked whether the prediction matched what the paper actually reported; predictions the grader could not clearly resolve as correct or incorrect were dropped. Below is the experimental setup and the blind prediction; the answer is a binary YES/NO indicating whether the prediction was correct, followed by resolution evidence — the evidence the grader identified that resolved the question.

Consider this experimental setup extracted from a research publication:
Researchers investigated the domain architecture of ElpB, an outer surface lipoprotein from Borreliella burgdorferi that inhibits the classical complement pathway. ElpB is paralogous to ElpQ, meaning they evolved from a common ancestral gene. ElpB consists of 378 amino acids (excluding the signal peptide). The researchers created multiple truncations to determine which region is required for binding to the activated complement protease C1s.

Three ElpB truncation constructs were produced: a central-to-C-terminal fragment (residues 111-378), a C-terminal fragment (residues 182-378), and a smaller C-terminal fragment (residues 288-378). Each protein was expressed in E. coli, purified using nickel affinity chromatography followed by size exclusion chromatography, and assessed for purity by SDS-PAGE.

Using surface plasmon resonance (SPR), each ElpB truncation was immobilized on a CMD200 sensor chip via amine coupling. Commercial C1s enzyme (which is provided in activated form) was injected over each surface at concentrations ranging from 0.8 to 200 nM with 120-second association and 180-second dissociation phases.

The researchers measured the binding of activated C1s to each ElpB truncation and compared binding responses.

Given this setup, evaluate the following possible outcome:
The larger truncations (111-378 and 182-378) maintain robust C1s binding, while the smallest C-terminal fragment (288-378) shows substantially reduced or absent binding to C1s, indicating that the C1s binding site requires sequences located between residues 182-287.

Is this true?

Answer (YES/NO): YES